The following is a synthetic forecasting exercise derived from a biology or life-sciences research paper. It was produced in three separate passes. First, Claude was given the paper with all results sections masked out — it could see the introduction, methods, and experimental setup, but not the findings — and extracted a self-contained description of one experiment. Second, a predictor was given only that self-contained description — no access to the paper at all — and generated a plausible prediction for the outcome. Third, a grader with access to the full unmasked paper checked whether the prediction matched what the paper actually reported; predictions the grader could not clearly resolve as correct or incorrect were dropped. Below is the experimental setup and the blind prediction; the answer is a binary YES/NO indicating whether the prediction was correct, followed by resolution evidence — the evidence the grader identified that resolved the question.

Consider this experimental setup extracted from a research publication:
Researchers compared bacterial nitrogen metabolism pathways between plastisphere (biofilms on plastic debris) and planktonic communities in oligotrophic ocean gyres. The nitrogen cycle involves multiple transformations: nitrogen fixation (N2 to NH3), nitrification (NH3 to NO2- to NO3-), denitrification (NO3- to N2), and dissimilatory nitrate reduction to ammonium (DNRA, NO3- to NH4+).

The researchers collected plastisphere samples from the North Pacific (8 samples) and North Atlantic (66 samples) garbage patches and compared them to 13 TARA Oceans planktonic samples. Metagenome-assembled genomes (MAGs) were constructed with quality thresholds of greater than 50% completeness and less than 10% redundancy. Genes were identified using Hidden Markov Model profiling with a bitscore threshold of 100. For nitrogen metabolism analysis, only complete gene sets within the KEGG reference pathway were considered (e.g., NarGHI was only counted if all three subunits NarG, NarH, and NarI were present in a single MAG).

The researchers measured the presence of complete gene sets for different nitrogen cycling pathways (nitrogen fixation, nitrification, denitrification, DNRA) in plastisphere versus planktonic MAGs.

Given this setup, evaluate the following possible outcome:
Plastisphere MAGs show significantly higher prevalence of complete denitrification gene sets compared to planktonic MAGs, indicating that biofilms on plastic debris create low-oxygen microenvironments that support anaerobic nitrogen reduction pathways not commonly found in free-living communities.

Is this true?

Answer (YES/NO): NO